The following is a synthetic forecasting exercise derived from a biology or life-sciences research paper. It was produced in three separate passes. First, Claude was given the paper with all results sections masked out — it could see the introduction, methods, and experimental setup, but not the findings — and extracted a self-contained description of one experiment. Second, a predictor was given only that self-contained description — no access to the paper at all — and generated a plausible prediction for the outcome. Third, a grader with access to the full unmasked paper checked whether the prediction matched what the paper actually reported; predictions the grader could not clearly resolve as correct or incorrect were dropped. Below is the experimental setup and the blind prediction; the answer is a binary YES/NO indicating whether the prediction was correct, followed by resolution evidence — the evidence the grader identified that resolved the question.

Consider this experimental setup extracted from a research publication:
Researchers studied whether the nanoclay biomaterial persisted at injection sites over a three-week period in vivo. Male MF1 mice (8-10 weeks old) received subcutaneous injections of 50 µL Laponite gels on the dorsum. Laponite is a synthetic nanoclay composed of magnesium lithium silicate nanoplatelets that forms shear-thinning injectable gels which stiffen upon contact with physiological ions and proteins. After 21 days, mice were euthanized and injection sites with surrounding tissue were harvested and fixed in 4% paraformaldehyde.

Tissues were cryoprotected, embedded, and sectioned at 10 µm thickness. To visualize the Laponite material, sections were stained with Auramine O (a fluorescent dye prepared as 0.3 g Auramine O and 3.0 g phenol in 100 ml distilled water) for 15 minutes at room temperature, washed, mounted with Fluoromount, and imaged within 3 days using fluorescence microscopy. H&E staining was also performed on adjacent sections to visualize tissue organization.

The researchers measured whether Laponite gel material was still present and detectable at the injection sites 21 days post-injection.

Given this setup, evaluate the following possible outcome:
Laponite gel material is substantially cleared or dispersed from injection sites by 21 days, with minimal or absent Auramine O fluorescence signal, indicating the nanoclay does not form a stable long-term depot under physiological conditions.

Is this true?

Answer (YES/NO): NO